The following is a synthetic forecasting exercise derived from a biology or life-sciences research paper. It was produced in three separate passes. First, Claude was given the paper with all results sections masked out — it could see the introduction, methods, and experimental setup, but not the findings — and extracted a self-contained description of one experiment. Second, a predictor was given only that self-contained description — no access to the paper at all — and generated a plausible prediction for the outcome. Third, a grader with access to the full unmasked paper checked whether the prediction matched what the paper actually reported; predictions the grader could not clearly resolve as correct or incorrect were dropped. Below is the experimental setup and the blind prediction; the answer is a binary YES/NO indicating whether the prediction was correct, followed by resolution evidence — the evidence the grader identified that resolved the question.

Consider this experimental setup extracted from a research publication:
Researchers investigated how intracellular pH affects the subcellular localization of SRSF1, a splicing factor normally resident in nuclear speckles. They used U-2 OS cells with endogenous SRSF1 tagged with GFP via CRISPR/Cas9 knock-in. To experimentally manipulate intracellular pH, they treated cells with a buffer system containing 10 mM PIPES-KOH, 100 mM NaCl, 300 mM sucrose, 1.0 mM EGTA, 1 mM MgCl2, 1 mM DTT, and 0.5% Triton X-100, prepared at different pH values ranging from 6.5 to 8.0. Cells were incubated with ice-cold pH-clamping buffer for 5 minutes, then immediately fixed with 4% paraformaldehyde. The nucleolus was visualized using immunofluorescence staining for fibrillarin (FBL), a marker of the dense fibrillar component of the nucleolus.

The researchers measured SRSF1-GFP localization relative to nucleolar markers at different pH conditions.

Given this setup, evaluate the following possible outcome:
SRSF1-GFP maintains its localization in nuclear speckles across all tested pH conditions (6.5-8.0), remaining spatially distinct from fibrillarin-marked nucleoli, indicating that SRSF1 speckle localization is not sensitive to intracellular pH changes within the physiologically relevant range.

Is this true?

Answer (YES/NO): NO